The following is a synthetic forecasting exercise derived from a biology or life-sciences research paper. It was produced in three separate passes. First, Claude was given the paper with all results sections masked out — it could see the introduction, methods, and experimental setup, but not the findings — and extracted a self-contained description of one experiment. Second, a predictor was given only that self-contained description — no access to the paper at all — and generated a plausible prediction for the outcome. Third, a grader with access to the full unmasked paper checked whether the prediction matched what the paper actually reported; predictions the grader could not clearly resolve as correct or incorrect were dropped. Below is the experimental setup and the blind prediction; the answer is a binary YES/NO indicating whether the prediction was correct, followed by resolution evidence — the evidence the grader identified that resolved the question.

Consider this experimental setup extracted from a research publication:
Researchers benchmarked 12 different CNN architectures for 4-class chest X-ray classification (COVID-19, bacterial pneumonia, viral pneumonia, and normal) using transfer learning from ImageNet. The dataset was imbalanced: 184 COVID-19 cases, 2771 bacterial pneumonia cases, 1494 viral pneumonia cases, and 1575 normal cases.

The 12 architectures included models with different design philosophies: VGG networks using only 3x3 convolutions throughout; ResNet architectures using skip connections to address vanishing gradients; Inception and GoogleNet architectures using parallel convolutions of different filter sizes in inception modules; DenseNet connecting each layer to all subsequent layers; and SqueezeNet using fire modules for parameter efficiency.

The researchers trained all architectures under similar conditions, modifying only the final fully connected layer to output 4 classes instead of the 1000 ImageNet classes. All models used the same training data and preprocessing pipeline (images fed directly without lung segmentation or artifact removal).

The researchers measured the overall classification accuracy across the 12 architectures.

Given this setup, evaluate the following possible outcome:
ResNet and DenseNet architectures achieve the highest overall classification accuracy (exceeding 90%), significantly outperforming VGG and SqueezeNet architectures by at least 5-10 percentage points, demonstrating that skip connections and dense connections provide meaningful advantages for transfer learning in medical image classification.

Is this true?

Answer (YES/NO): NO